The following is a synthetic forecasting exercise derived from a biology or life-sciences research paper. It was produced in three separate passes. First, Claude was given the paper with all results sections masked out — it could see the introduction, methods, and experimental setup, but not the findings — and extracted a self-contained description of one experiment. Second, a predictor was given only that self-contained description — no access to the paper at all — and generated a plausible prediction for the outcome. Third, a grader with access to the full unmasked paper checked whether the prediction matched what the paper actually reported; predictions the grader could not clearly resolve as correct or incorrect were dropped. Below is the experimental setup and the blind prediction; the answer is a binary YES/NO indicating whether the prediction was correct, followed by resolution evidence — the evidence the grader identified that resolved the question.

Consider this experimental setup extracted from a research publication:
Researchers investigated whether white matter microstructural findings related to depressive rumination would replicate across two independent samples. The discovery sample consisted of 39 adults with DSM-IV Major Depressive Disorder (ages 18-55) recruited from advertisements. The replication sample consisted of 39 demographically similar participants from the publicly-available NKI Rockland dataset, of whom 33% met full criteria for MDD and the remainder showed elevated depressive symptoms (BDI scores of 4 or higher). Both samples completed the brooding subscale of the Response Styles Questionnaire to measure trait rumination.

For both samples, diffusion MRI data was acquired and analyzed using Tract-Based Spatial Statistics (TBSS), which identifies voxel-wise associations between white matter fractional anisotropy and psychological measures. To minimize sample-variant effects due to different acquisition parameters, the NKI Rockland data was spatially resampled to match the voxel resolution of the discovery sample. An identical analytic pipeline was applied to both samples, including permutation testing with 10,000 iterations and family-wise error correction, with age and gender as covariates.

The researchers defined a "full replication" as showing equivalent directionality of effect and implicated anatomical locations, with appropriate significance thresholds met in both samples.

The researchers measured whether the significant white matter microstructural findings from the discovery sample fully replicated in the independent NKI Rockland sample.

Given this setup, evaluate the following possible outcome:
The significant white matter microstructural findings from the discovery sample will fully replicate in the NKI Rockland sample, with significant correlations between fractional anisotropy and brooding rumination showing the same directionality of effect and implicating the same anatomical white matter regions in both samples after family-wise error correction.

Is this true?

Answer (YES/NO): YES